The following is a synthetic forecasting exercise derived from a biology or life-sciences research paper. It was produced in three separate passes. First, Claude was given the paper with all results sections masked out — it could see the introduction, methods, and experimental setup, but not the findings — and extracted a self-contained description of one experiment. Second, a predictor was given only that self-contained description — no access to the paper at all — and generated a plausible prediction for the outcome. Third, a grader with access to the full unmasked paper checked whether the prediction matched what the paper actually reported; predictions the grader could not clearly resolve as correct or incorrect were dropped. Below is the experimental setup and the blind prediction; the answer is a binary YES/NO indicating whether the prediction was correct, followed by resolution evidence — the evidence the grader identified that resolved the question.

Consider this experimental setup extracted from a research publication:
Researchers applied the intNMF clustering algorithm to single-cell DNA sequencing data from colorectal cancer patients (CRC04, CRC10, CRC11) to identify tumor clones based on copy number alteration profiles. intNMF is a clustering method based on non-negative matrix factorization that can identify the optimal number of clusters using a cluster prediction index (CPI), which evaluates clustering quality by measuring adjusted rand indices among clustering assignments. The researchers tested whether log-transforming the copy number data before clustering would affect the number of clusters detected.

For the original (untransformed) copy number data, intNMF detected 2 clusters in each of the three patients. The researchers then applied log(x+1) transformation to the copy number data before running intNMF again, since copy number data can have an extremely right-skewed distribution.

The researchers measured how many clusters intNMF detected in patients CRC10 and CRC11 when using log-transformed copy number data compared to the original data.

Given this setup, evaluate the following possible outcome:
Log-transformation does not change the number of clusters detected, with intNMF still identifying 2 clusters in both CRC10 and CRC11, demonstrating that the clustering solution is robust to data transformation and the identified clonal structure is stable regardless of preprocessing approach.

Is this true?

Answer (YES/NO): NO